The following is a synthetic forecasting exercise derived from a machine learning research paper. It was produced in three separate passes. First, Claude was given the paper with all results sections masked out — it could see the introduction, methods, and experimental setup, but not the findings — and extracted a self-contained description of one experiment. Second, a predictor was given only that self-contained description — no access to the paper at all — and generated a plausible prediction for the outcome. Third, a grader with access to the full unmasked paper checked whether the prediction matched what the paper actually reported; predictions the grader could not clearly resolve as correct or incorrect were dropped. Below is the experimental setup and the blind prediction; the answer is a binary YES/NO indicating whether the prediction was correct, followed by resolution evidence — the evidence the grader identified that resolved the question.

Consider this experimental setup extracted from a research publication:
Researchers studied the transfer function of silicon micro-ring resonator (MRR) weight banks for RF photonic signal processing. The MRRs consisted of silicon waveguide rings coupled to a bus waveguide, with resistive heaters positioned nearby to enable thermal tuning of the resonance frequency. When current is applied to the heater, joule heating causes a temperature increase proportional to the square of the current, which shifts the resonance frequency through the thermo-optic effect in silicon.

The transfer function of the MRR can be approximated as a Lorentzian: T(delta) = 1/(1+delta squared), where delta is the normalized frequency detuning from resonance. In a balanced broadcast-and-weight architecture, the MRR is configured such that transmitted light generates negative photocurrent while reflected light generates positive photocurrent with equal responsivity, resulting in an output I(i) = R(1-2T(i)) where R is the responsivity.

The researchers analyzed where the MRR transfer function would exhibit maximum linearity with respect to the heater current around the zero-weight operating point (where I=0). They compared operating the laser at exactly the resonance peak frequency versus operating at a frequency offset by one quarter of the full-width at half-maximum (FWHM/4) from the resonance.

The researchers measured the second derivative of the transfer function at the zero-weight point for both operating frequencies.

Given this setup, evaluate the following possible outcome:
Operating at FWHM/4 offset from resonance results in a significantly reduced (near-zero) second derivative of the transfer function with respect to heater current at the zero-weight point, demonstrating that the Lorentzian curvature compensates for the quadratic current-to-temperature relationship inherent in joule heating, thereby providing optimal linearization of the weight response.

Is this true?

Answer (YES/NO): YES